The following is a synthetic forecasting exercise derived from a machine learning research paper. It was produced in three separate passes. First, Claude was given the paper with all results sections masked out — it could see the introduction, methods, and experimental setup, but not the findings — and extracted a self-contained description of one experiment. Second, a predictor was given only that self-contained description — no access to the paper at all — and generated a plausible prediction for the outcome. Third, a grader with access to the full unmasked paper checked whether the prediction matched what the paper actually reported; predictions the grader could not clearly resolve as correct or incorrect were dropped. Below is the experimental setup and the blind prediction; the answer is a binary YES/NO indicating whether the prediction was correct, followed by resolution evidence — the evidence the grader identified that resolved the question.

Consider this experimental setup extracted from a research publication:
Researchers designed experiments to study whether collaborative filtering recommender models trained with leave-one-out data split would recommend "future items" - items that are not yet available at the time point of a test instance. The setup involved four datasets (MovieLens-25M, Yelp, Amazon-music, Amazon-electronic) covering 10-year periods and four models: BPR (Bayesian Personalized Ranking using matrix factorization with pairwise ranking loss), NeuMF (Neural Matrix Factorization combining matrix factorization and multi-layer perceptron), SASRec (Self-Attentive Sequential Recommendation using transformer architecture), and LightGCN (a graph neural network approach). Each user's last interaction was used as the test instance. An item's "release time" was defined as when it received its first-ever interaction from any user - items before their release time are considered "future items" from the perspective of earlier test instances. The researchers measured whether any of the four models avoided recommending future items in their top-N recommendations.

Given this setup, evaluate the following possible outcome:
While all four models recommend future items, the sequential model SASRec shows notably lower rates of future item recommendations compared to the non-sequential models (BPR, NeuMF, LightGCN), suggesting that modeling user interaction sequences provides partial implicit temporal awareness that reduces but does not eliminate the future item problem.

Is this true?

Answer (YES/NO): NO